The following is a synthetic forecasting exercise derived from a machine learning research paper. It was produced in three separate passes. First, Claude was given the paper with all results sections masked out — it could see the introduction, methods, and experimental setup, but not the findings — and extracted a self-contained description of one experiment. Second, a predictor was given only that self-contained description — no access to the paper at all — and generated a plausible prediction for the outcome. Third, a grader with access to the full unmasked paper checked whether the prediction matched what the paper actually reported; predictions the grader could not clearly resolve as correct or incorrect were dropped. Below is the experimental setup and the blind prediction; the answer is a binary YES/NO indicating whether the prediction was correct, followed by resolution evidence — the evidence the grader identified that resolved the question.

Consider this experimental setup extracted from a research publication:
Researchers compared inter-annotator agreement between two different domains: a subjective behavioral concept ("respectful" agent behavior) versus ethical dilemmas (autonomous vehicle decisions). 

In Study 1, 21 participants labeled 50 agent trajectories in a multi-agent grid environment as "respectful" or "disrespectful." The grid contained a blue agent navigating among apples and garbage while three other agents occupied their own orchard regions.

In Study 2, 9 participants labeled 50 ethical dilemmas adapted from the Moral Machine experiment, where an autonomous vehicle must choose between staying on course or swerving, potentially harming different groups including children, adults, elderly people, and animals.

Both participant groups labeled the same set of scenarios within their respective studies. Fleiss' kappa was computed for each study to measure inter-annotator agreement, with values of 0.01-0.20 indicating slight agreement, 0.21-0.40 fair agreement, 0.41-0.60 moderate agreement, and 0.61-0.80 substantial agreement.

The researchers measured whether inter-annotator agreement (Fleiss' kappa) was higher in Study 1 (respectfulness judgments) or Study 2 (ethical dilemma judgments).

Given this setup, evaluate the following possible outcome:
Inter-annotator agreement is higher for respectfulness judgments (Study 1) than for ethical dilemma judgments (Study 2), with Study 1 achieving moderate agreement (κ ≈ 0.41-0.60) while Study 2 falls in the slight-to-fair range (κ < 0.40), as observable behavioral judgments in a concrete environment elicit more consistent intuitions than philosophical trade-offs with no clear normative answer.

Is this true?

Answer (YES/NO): NO